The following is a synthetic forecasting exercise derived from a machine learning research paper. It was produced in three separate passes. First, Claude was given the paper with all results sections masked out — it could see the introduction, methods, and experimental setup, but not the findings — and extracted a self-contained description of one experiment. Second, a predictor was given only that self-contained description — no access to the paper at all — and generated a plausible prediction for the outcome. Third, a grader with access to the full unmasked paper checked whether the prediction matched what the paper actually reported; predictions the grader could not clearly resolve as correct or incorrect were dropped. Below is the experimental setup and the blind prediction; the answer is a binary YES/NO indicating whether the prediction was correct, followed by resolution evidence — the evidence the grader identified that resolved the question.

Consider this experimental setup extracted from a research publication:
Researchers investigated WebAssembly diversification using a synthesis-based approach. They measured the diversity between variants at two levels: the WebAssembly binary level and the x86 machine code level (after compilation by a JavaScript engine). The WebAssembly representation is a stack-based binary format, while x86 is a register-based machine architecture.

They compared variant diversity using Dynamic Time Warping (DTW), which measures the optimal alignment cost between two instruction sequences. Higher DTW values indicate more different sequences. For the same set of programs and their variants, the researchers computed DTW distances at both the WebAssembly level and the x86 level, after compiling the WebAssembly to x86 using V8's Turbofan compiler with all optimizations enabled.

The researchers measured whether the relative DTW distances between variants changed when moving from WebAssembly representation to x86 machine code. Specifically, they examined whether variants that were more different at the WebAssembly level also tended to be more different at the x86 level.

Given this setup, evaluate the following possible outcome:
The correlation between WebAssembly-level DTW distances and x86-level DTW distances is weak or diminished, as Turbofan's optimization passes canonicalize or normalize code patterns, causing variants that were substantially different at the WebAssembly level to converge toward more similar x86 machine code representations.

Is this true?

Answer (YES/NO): NO